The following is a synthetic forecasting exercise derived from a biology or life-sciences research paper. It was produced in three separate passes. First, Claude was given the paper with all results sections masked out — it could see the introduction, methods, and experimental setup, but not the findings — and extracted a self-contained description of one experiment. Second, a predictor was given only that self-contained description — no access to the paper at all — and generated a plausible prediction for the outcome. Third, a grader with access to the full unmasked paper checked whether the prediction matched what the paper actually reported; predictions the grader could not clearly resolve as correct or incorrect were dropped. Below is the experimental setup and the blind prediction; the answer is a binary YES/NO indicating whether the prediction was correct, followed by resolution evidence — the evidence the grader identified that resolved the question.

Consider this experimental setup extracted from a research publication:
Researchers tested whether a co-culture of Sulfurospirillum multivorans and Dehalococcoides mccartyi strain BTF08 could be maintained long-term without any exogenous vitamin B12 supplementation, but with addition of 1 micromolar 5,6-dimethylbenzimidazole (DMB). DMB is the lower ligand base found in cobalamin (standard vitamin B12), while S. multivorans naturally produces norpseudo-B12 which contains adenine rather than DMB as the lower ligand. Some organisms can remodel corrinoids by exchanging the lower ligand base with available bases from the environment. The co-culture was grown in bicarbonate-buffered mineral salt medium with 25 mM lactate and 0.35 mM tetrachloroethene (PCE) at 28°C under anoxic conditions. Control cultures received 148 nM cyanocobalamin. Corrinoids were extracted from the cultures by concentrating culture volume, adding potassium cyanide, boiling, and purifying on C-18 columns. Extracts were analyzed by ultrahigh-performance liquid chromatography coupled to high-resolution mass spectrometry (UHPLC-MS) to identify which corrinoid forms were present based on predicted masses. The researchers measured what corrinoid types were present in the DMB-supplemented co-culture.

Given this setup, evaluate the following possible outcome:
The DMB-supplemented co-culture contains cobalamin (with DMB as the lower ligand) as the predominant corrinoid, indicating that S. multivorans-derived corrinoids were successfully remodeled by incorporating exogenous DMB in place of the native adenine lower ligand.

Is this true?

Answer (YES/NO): NO